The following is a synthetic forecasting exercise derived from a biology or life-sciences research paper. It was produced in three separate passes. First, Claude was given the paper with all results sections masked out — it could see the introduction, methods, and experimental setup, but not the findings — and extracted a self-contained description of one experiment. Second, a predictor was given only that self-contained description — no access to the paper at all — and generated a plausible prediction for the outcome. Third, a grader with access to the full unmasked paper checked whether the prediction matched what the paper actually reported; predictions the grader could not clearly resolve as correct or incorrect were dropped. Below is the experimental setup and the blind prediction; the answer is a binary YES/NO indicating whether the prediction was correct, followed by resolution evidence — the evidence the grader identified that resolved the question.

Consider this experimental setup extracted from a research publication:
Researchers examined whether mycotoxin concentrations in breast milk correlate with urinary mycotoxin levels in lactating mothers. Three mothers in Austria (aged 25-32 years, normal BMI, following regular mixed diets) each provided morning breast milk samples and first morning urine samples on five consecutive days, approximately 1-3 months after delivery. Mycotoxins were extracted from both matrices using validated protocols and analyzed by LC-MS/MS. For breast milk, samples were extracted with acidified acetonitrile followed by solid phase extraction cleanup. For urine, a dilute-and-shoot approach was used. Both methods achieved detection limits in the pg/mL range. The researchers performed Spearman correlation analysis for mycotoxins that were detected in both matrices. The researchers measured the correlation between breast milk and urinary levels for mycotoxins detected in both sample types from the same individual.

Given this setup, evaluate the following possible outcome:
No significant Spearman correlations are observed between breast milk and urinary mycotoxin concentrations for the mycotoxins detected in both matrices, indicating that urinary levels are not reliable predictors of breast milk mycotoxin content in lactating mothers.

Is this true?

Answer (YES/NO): NO